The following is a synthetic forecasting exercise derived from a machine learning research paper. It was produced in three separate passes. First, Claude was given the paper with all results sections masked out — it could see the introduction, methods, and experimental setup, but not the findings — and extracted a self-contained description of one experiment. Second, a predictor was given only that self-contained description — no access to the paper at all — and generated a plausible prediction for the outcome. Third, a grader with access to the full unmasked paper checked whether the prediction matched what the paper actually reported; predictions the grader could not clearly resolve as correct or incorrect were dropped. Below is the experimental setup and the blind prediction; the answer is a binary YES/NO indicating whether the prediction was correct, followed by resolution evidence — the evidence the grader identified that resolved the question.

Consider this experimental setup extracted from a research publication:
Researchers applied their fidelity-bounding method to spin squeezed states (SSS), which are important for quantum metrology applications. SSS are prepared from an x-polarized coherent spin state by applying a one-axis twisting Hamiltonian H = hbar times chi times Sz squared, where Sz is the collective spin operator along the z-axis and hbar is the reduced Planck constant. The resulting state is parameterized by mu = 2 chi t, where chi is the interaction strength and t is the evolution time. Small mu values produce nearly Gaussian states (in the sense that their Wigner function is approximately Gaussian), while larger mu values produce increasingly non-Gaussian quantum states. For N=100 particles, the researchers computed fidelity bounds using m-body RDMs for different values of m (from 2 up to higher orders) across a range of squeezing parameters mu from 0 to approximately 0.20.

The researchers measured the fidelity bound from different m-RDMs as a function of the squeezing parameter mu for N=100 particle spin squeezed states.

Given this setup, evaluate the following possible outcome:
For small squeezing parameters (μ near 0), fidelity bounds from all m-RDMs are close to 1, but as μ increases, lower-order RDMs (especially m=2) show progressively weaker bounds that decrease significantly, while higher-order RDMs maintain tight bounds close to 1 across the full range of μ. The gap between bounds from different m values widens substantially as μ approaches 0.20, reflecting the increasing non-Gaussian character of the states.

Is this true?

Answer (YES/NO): NO